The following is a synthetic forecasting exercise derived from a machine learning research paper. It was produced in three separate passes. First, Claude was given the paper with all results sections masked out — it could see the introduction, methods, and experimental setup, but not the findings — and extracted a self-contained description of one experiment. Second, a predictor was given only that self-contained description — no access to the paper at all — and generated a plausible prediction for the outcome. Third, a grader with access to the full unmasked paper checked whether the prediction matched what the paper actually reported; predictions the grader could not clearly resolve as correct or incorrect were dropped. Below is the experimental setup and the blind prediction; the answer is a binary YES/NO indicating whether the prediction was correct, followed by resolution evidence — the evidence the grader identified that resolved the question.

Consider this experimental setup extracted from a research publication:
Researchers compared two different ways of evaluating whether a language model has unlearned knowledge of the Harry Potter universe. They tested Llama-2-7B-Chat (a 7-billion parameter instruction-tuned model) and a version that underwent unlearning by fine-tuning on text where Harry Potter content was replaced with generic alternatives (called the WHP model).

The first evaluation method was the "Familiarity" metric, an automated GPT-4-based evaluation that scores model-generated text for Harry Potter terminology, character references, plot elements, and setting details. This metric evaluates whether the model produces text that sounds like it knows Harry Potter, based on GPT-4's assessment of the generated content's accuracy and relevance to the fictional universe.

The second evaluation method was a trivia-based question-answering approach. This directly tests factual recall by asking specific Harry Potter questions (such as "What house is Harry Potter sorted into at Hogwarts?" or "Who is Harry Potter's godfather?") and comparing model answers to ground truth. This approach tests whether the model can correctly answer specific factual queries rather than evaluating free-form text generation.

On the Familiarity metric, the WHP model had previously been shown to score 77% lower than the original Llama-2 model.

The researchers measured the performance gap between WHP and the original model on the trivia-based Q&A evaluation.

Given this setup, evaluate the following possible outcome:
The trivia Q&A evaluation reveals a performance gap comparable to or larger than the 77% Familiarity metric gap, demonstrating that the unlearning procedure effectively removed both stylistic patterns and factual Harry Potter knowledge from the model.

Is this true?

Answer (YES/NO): NO